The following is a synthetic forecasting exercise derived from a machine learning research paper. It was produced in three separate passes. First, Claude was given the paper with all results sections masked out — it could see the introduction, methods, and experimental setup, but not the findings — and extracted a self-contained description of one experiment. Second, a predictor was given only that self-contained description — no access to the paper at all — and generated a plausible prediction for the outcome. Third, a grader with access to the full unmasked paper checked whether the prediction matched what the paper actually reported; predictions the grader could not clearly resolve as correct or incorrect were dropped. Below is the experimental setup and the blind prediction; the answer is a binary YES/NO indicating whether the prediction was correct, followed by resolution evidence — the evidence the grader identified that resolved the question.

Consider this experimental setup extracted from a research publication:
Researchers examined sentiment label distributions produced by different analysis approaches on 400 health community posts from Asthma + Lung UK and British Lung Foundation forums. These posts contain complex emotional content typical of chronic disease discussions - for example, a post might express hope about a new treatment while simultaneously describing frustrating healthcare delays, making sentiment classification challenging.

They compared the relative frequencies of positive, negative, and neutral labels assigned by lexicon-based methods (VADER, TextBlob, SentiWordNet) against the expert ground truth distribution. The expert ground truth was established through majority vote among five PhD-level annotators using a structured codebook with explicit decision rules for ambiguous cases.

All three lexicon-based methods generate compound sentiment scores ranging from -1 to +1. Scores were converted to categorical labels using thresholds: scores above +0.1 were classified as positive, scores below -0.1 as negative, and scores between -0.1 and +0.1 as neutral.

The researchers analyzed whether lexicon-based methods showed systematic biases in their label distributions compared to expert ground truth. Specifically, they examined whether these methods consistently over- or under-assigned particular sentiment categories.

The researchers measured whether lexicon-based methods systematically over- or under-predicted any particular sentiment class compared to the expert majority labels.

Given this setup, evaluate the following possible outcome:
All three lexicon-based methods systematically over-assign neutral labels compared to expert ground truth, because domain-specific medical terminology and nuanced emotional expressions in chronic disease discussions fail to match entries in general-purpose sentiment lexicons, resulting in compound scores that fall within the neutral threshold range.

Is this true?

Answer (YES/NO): NO